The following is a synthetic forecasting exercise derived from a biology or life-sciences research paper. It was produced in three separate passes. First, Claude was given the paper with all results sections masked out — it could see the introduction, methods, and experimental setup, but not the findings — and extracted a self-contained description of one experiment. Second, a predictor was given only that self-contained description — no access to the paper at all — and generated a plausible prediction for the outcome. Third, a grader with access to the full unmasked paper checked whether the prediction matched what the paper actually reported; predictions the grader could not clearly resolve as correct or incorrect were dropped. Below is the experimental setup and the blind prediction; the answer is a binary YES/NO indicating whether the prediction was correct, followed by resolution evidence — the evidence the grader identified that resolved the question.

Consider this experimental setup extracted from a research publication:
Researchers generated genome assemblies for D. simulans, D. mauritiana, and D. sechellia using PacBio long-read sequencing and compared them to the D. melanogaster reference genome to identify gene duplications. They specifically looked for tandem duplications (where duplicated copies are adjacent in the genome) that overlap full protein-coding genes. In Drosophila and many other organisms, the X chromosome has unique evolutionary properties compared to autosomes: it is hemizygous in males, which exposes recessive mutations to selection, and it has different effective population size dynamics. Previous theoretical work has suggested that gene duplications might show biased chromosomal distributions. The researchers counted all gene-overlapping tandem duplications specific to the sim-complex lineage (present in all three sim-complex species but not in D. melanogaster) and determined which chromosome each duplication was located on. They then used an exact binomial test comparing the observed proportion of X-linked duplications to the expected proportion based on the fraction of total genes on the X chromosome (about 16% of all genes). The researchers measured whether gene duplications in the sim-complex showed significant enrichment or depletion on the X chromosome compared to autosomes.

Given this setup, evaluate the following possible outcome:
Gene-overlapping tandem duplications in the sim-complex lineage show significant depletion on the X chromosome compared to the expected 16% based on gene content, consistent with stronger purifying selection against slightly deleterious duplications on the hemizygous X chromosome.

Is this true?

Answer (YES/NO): NO